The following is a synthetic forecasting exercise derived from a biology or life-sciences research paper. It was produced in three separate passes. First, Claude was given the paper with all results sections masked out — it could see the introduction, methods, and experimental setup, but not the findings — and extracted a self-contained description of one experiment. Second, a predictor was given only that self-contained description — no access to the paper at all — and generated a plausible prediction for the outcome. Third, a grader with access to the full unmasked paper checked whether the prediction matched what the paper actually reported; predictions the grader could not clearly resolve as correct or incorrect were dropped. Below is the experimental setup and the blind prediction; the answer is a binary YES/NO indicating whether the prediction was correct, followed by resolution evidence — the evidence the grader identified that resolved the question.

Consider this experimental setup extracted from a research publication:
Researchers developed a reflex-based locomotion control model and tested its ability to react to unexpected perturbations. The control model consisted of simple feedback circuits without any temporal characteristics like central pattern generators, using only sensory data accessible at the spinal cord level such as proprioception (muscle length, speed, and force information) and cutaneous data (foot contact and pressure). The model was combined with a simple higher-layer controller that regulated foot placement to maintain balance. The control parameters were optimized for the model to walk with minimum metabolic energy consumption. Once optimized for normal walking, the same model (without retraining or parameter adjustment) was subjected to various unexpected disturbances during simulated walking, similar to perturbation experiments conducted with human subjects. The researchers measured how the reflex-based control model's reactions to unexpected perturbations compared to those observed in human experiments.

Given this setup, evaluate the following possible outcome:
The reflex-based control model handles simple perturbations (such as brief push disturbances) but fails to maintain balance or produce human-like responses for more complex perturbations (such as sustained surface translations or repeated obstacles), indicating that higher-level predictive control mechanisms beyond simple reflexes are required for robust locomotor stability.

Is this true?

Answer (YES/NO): NO